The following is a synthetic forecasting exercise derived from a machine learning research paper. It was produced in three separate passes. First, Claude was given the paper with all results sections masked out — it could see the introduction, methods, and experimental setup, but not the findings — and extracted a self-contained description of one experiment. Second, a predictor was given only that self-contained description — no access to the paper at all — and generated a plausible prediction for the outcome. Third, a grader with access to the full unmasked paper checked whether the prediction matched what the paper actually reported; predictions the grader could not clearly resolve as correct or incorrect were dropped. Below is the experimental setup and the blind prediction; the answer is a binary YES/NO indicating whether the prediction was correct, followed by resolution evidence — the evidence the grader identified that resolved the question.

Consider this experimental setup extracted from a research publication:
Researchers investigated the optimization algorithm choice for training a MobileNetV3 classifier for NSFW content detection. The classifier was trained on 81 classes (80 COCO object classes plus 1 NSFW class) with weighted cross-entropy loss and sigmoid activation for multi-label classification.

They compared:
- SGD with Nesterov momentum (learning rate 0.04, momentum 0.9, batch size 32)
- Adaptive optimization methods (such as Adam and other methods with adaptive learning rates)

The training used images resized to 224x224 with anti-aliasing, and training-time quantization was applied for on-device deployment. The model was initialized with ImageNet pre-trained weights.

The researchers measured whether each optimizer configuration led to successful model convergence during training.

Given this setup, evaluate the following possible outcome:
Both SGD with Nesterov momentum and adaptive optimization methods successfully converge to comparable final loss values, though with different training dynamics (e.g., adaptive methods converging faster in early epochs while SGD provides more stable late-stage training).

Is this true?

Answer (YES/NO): NO